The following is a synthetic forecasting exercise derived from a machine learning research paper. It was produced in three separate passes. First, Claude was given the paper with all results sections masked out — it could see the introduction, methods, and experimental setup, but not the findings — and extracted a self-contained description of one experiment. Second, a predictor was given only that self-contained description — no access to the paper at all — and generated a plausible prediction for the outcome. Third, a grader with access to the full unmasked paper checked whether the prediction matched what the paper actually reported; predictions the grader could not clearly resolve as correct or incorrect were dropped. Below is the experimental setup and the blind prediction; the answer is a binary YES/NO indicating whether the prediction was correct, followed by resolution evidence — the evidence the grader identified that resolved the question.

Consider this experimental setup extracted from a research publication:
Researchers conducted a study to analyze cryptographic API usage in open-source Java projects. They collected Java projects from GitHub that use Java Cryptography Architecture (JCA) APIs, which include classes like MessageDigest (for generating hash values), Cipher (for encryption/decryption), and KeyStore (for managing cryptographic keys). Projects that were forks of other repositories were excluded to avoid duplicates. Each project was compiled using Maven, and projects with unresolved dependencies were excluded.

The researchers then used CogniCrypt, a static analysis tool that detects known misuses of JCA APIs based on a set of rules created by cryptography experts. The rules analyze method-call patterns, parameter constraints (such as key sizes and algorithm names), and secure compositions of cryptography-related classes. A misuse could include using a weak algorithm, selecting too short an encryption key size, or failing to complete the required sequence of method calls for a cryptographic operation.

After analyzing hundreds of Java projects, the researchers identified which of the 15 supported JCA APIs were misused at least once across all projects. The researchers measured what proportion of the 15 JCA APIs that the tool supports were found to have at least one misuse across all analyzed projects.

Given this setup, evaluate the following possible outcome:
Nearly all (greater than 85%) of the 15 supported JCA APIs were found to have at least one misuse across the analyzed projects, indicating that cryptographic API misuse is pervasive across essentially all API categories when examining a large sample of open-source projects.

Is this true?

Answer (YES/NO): YES